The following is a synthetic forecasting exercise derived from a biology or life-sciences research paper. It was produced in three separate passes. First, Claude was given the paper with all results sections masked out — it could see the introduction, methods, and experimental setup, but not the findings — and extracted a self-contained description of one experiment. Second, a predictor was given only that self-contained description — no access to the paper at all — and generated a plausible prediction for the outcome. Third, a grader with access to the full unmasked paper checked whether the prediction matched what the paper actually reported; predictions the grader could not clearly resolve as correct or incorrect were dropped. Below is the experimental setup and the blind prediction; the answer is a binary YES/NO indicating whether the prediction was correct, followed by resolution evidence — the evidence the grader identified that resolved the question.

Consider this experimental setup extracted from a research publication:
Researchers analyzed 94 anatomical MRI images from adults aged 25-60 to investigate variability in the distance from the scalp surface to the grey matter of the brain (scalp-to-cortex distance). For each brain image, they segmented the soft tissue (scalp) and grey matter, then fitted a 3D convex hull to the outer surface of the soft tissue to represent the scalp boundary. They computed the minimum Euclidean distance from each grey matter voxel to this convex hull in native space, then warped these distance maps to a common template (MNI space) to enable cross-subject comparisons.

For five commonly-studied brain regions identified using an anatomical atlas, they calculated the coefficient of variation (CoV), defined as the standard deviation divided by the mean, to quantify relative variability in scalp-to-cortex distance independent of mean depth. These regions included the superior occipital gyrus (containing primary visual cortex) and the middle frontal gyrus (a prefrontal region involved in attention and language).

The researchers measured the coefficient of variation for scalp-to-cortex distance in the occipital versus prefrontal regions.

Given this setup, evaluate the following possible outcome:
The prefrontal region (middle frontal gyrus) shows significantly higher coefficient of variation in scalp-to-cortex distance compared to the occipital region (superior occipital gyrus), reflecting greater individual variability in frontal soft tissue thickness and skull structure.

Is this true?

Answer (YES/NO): NO